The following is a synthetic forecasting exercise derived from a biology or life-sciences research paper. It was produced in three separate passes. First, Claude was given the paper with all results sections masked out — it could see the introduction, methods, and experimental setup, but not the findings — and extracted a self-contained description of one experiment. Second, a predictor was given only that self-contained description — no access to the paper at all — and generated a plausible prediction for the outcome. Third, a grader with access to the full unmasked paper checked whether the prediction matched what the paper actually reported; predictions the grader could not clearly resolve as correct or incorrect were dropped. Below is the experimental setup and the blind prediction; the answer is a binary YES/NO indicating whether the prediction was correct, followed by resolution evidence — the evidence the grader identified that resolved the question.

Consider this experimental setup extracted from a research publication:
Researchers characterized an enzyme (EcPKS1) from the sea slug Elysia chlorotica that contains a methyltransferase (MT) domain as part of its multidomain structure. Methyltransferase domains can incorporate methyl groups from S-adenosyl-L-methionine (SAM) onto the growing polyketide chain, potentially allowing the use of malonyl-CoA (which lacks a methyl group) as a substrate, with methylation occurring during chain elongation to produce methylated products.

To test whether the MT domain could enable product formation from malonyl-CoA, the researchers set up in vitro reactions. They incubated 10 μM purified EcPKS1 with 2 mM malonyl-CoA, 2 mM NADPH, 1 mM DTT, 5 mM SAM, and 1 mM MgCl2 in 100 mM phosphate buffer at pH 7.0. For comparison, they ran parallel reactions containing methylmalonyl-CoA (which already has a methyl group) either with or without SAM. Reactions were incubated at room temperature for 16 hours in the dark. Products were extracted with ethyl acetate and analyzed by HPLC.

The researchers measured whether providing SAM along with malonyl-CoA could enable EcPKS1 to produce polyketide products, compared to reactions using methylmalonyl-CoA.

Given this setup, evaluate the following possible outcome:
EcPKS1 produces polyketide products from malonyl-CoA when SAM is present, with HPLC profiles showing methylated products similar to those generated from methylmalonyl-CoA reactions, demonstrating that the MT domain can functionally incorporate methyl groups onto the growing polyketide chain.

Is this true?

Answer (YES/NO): NO